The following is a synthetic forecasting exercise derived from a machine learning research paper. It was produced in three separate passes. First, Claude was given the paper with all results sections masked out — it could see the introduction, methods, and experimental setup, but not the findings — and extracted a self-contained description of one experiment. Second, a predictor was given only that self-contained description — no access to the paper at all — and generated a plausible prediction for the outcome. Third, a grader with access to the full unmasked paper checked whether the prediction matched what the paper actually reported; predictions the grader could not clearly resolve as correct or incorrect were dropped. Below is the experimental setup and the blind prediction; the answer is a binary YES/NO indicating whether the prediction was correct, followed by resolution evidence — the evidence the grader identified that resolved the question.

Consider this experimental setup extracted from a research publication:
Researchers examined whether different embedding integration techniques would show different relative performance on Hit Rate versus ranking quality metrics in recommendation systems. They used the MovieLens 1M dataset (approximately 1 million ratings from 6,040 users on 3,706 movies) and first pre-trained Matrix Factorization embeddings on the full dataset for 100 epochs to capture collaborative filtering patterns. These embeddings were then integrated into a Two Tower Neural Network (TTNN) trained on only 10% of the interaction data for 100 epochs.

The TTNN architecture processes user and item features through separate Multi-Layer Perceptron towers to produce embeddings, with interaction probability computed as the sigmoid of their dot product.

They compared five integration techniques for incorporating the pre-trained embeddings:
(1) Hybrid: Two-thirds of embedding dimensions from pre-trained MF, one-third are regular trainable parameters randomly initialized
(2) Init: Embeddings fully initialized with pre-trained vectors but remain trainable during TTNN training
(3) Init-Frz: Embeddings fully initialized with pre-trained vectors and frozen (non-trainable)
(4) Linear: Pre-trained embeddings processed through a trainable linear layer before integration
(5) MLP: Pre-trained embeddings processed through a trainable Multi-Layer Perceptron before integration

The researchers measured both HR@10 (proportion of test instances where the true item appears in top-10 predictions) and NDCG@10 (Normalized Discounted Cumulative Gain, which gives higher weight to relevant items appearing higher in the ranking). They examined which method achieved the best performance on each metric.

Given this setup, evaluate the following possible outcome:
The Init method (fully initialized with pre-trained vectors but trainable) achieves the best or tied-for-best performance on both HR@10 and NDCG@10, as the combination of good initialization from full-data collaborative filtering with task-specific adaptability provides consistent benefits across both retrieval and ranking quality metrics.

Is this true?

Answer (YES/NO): NO